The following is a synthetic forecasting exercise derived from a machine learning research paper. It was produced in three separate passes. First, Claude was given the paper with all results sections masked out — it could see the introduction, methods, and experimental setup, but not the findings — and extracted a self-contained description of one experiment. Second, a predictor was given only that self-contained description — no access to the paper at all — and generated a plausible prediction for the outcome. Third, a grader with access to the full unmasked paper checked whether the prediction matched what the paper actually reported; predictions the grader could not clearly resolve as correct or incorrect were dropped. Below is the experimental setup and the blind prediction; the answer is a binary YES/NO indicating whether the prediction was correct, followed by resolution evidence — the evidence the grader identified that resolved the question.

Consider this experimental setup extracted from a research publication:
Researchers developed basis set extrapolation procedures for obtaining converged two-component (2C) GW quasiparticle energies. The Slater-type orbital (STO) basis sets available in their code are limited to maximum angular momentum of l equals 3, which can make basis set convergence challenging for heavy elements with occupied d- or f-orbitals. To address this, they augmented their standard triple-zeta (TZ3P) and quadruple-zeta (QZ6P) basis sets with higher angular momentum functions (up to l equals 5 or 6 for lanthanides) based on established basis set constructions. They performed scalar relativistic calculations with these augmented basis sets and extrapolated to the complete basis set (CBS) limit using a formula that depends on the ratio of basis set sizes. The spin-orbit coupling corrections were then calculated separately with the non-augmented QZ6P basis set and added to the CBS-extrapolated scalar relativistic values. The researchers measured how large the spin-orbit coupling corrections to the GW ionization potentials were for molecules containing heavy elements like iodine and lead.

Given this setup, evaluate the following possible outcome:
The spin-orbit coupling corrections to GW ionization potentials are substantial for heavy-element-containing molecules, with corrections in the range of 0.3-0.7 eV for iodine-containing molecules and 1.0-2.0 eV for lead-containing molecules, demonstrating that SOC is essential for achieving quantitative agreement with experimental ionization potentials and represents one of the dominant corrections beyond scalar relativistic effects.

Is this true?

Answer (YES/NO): NO